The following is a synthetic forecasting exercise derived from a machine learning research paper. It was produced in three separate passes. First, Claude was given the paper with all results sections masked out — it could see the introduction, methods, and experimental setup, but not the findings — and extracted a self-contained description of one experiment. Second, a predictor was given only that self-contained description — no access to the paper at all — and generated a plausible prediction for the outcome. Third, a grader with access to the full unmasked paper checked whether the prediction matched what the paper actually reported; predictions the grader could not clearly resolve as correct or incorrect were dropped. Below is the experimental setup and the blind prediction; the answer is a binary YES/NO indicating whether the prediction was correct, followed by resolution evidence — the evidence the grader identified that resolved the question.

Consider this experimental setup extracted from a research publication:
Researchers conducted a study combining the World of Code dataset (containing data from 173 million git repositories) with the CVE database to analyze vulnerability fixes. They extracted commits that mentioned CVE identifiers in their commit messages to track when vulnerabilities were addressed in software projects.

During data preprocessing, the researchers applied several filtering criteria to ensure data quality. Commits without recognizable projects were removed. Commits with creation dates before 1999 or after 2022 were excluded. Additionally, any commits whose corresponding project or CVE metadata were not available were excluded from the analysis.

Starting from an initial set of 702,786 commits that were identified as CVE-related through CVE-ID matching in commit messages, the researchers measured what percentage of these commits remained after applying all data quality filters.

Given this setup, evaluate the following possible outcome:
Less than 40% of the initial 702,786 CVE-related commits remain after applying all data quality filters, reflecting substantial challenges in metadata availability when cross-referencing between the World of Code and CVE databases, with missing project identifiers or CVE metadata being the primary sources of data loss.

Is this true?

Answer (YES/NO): NO